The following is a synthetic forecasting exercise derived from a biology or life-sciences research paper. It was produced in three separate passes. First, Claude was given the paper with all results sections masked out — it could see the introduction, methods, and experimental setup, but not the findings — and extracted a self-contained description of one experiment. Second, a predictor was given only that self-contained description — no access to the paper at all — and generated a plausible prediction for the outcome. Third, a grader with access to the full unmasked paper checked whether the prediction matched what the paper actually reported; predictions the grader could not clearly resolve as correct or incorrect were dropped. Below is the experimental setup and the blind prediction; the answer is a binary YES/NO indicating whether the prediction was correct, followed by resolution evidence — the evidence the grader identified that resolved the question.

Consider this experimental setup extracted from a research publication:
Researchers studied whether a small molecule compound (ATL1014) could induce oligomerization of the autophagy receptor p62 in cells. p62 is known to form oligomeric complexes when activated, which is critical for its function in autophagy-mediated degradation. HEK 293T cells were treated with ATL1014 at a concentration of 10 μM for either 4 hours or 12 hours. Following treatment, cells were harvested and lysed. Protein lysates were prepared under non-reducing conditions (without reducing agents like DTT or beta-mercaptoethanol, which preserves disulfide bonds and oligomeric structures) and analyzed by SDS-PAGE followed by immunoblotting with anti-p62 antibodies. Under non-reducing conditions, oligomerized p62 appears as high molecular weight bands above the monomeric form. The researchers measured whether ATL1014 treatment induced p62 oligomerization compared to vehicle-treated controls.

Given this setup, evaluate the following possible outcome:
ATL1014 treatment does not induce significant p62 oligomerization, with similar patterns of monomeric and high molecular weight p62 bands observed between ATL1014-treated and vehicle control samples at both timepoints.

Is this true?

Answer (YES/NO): NO